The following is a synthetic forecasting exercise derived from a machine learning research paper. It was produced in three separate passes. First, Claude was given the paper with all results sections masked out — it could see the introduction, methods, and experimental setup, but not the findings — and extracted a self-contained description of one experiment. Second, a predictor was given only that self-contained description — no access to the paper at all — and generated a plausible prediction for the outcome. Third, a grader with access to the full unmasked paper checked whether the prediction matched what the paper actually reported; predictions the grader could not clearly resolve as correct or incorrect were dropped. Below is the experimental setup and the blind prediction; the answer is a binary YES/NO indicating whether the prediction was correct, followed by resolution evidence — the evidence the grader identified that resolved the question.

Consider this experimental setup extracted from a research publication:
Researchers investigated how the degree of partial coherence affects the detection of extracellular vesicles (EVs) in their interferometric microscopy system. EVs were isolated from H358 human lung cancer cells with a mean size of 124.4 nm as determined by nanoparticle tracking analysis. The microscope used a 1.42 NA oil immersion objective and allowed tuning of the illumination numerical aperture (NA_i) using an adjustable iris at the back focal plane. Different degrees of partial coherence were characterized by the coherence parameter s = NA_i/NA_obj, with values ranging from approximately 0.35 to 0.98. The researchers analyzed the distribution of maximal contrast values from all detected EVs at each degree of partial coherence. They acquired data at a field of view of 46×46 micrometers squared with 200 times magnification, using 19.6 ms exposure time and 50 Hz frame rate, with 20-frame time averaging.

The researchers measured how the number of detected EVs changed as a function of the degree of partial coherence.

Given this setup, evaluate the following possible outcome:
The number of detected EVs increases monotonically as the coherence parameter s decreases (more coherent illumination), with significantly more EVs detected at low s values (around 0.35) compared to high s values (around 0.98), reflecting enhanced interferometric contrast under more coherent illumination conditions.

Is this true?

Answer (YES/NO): NO